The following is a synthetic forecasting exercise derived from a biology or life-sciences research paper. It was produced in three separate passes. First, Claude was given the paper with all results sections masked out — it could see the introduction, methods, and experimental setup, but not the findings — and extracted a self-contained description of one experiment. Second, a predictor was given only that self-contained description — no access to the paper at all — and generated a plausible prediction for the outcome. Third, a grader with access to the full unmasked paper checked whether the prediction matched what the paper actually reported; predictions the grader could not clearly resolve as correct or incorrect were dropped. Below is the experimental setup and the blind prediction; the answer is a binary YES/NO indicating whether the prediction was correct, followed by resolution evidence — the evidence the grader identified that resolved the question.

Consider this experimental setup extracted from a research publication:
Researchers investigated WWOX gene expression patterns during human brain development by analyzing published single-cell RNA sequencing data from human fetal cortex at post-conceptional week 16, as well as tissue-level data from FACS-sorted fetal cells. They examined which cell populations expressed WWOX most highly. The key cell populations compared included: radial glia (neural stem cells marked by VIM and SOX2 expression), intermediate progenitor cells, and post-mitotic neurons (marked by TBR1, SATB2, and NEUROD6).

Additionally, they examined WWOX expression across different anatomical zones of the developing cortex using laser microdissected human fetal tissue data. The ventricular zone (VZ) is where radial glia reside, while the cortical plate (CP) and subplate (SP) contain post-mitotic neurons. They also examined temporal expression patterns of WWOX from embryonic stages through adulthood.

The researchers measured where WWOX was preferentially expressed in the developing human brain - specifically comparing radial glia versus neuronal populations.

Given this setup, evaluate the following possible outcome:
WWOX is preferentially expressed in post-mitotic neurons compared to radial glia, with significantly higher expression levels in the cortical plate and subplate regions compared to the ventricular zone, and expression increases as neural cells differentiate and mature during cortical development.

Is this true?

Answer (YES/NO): NO